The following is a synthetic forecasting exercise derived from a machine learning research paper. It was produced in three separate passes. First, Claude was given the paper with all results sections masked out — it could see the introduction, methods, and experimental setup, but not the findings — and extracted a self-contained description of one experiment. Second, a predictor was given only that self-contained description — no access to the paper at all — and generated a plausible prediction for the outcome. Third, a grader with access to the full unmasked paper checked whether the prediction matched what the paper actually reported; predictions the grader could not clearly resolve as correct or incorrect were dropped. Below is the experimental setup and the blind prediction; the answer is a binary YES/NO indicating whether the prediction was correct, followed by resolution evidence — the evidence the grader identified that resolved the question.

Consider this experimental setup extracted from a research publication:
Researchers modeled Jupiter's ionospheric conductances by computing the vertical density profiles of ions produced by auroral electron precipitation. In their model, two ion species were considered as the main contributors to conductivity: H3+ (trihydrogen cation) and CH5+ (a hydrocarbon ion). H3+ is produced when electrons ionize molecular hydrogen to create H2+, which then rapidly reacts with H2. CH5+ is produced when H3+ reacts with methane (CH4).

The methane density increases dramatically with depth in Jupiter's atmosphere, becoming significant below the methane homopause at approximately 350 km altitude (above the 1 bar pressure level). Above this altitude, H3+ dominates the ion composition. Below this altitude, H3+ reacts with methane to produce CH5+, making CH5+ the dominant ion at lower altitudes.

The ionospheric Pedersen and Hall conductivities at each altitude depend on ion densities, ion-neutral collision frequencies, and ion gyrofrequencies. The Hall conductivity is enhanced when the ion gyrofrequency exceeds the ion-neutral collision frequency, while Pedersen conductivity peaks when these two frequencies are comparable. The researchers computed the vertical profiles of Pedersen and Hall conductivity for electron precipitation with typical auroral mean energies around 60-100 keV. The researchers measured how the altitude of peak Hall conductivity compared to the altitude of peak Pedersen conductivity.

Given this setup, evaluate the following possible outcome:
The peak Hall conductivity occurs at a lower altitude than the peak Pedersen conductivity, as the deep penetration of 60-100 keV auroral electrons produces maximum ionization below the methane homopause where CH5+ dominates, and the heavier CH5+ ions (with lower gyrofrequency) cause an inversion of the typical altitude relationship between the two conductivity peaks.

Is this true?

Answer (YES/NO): NO